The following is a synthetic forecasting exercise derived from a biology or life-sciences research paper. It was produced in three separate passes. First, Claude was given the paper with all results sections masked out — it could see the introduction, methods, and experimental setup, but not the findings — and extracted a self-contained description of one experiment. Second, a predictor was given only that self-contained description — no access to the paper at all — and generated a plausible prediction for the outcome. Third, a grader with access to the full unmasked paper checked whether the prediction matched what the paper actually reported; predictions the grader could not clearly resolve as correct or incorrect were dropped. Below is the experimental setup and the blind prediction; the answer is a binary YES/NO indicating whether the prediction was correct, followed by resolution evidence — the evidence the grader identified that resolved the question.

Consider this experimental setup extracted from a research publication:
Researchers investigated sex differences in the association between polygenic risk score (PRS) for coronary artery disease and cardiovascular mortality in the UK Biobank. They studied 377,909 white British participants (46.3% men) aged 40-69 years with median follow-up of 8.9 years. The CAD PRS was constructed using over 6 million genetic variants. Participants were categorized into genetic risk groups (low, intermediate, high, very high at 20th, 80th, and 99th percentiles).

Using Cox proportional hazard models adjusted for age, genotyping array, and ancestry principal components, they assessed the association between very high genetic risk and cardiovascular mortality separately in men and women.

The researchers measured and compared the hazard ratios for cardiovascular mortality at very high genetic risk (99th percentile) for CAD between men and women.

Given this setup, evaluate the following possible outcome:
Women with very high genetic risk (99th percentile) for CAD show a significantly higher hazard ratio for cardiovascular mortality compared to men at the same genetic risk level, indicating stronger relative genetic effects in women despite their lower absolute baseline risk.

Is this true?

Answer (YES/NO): NO